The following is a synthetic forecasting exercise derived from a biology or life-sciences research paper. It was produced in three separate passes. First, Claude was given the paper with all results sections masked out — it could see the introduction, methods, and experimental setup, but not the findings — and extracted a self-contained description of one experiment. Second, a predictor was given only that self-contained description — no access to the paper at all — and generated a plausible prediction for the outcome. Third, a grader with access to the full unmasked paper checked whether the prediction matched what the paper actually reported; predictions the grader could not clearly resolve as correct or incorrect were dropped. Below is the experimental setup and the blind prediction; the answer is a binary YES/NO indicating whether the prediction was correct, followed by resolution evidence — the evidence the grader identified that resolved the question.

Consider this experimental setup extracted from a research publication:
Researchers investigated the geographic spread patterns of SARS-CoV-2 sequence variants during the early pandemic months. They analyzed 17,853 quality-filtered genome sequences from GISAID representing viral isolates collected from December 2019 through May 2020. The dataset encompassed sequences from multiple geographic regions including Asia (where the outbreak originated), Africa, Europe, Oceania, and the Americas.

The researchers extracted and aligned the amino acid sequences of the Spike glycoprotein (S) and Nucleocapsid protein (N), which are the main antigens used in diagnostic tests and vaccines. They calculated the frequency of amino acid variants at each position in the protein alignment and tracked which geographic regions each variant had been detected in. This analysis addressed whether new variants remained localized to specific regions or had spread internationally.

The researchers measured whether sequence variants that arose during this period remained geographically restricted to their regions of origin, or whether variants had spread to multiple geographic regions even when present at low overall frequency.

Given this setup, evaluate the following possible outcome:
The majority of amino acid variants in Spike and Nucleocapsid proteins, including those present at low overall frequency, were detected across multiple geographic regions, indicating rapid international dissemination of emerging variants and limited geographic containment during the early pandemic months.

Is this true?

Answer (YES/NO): YES